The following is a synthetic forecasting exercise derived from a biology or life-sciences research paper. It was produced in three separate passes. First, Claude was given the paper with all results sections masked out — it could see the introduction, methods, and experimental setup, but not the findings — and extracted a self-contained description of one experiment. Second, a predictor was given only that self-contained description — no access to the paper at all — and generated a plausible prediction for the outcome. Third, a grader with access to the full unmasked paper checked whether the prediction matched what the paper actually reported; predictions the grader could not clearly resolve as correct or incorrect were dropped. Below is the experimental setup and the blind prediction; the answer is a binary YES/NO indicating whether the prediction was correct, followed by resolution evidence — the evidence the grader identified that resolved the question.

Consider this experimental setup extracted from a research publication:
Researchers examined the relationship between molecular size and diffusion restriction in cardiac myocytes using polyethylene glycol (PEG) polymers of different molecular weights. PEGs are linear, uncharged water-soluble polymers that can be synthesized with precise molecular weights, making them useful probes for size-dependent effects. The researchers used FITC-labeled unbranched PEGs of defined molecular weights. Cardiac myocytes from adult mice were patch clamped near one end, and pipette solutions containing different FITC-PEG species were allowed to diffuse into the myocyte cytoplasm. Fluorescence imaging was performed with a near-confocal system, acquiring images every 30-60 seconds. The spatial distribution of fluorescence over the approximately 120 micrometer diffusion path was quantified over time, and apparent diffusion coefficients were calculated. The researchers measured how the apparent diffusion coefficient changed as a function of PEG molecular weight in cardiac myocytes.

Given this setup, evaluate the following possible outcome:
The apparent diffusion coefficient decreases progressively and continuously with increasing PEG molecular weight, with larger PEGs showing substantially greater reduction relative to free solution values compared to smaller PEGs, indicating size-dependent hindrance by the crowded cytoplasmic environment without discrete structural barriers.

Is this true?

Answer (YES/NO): NO